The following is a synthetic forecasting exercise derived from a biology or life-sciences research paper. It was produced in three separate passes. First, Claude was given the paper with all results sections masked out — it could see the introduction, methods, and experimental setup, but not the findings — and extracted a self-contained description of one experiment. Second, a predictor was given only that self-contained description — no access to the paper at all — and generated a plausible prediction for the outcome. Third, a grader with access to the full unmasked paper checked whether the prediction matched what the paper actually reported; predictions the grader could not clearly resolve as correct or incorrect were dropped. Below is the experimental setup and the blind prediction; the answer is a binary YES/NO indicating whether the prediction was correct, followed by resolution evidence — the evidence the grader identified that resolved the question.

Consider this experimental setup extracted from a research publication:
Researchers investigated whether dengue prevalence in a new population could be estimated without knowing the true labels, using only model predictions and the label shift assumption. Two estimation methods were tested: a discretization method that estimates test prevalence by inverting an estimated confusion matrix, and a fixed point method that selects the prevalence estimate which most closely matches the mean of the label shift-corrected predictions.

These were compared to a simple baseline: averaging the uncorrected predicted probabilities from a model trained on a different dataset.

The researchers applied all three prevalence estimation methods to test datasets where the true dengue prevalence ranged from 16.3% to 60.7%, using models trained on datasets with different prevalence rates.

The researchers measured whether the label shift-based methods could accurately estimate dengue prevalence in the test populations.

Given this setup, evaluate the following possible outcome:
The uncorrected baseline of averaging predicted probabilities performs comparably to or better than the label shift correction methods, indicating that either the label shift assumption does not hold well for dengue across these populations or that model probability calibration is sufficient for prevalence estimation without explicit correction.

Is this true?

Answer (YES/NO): YES